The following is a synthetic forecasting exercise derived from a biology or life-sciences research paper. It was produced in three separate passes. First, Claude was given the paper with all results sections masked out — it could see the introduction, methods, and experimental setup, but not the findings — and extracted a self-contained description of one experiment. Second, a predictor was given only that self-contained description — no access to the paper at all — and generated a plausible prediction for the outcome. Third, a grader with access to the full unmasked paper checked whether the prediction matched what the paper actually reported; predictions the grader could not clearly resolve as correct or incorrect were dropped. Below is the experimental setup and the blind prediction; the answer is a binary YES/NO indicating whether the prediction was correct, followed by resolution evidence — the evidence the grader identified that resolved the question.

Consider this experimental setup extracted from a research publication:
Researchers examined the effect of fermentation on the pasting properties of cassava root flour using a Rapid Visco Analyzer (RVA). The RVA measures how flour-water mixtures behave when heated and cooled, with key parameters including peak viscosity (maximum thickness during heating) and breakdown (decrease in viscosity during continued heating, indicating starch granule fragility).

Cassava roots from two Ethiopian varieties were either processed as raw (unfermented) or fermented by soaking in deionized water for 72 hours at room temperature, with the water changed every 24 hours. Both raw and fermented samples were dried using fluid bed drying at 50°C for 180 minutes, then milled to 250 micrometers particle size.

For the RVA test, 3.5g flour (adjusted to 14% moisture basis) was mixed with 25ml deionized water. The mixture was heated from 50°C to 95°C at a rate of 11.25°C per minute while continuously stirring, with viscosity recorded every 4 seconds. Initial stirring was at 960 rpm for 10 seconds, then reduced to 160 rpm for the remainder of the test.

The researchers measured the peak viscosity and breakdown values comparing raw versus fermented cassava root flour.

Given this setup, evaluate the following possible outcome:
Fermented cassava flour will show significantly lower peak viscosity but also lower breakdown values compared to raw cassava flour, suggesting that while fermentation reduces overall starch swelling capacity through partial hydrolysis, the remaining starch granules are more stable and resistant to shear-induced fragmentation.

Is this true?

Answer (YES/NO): NO